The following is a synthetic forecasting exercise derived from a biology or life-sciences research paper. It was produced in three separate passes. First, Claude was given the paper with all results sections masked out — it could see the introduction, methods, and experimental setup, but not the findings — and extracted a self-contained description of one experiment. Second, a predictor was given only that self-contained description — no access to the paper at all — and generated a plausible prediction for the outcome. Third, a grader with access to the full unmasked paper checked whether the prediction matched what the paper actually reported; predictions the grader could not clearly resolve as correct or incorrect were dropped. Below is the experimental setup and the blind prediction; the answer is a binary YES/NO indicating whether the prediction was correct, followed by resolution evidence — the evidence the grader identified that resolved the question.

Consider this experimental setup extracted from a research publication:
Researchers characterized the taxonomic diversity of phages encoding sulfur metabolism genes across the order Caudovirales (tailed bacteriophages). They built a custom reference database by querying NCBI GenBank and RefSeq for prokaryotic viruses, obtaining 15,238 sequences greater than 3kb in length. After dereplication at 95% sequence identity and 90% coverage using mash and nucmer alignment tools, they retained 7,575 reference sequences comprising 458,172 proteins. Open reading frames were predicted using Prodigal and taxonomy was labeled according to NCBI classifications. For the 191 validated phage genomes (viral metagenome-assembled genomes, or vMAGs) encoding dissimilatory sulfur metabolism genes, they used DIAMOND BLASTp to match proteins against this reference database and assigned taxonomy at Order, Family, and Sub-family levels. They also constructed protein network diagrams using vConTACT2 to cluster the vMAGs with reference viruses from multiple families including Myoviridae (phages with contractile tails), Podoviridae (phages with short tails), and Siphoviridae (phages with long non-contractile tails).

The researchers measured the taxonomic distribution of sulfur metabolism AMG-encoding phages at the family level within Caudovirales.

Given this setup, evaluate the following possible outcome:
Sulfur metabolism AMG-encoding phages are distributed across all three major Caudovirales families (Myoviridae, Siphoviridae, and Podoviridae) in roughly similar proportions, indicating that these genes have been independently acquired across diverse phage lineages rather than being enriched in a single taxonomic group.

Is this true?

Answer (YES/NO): NO